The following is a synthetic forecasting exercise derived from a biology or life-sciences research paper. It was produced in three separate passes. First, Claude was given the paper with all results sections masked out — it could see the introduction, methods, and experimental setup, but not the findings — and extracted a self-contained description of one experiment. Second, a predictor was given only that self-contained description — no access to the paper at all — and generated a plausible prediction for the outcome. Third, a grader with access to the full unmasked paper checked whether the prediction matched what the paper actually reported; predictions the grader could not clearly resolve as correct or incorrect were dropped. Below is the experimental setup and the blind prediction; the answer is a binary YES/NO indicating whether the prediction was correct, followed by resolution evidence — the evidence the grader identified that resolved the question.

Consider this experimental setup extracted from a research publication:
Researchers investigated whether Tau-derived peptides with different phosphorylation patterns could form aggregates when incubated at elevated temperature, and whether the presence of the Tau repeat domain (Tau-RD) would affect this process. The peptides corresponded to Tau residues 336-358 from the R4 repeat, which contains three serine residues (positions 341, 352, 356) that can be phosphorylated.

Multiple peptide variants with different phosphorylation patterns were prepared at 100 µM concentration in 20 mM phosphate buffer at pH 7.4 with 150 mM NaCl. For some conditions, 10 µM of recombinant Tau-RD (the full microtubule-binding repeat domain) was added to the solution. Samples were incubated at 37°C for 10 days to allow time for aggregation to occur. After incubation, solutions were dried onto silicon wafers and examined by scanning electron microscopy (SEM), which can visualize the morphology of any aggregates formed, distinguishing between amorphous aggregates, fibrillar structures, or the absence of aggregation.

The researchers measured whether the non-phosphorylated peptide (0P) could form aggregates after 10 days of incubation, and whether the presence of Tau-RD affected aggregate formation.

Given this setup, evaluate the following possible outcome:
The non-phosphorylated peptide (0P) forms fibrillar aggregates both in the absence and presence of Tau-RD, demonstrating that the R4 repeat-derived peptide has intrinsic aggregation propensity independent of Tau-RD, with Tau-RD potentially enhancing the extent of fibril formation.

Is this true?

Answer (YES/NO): NO